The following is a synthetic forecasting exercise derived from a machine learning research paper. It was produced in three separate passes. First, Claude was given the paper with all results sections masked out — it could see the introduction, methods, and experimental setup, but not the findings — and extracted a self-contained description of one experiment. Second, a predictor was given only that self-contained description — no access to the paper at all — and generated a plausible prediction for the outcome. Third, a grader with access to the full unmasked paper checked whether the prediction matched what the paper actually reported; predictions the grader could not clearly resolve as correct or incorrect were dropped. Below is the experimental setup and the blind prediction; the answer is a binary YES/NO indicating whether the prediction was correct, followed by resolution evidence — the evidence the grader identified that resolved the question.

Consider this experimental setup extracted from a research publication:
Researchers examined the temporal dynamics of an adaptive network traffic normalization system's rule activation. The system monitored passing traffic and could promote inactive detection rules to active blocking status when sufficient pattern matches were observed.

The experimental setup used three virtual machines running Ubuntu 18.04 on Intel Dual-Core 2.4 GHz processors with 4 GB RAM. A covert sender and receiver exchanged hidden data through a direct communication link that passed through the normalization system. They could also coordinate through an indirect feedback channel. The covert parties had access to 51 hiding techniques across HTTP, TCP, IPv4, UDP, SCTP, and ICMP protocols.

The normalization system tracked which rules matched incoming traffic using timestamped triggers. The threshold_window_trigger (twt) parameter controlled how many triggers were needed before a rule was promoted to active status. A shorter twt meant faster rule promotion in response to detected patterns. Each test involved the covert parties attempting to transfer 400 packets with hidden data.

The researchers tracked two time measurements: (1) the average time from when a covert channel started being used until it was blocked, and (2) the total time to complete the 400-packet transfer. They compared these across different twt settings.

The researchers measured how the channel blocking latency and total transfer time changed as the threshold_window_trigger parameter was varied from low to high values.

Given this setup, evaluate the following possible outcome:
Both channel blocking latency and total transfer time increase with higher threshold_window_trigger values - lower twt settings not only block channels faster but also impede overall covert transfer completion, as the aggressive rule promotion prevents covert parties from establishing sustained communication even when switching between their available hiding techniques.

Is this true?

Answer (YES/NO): NO